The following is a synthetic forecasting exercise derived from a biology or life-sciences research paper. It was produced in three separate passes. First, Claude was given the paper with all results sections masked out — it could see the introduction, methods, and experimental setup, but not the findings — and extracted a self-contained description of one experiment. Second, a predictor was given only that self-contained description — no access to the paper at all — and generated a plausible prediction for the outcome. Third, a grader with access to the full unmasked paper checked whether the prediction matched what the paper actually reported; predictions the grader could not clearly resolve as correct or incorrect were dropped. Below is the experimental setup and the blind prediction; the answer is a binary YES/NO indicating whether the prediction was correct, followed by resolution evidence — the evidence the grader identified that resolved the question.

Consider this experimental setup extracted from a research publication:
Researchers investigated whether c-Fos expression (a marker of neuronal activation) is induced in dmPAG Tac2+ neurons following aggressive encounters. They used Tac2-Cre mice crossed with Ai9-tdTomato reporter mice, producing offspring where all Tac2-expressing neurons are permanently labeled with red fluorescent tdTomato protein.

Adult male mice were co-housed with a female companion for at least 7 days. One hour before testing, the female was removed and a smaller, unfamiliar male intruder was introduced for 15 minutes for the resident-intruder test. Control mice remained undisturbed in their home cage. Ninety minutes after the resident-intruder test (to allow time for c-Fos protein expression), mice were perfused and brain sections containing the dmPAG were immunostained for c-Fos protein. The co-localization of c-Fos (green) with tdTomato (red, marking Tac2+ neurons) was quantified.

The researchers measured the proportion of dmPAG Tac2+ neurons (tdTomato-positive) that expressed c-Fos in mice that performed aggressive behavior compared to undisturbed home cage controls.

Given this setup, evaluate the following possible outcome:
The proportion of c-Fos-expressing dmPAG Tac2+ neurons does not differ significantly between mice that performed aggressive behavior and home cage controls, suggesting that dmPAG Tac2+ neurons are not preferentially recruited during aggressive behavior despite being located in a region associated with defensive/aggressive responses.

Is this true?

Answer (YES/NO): NO